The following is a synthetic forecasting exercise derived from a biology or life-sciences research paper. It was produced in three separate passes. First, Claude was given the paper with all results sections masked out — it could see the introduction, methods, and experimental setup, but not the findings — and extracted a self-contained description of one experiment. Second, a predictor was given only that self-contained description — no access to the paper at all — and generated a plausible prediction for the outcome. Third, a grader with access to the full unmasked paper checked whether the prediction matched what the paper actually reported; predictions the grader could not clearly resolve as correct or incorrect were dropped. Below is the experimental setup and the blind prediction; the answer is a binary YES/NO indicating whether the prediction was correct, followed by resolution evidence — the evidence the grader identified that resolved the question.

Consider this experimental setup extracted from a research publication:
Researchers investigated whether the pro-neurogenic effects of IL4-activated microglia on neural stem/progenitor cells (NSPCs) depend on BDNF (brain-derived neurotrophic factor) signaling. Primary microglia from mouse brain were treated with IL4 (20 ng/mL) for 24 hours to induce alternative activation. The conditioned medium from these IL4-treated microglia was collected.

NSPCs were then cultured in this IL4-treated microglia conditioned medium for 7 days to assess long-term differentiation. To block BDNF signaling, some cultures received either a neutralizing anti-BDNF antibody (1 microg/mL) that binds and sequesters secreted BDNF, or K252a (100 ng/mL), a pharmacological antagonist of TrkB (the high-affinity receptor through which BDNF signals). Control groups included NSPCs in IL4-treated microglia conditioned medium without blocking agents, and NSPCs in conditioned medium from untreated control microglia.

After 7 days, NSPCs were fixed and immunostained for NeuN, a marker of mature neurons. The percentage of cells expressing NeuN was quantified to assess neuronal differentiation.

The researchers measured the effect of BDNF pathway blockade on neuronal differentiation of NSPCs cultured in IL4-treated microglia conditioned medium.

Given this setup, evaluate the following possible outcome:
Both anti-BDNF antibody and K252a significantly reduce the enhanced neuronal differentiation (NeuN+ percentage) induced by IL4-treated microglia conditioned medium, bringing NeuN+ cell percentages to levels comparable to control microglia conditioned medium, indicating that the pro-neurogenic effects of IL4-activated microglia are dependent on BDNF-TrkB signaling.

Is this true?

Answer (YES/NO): YES